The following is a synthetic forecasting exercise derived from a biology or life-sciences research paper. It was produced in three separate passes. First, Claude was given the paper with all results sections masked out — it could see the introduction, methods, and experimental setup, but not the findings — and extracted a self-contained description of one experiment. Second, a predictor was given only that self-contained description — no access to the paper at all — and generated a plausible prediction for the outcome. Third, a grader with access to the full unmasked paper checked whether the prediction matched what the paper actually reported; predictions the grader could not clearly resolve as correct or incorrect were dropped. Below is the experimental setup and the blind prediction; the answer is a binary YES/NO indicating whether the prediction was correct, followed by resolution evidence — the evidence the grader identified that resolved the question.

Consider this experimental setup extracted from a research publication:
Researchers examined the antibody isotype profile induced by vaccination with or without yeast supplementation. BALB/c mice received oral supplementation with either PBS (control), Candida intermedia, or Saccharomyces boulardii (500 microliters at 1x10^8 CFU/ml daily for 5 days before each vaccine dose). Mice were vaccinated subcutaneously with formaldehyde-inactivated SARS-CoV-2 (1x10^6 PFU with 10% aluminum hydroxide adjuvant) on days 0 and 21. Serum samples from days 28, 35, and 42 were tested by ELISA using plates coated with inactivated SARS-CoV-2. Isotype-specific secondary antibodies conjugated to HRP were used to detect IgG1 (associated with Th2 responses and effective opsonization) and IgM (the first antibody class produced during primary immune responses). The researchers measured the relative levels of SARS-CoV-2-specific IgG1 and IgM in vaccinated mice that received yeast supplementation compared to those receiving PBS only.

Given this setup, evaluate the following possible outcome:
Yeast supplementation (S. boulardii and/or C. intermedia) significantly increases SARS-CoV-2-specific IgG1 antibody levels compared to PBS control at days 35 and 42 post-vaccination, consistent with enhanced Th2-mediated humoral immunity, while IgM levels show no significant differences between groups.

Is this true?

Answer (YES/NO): NO